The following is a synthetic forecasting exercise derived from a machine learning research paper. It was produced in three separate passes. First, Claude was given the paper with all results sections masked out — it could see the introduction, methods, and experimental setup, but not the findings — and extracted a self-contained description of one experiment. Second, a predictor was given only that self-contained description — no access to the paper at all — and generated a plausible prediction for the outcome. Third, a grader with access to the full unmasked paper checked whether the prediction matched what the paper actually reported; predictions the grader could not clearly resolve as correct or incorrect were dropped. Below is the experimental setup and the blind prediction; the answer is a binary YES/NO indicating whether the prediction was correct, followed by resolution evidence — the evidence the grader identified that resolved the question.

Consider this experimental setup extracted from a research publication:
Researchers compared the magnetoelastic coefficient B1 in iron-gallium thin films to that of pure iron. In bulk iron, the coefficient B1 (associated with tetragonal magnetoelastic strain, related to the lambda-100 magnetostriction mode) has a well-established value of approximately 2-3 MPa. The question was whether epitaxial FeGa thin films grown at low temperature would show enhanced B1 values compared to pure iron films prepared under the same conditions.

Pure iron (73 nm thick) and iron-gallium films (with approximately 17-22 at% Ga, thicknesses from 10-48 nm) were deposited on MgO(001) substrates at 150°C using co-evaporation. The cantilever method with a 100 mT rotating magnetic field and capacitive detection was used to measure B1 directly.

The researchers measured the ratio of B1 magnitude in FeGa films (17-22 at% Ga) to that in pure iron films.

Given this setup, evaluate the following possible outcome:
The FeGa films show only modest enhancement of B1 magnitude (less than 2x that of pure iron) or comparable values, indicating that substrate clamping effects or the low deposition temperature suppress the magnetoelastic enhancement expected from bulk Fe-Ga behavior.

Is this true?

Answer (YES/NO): NO